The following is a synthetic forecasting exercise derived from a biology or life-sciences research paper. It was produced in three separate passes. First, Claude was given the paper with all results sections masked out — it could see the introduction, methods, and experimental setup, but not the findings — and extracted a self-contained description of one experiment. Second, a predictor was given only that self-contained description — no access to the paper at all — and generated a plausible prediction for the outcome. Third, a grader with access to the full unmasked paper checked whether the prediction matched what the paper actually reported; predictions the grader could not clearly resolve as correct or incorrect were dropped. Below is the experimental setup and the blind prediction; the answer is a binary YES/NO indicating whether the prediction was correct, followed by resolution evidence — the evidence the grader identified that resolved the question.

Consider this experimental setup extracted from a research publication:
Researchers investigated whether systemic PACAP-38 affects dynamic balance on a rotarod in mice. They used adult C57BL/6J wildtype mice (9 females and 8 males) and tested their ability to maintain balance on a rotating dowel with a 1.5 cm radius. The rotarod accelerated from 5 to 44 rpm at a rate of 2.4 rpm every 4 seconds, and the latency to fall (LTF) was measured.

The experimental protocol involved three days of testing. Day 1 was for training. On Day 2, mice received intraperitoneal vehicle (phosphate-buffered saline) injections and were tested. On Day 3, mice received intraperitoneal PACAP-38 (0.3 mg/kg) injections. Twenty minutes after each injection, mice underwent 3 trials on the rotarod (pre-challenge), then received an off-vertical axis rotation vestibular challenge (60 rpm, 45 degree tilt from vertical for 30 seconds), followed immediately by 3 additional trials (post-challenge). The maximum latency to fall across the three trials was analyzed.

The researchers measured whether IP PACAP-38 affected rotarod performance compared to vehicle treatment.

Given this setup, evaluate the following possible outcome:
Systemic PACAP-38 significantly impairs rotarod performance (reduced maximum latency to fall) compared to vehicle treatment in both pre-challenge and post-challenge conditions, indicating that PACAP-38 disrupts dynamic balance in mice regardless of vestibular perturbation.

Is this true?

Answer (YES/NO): NO